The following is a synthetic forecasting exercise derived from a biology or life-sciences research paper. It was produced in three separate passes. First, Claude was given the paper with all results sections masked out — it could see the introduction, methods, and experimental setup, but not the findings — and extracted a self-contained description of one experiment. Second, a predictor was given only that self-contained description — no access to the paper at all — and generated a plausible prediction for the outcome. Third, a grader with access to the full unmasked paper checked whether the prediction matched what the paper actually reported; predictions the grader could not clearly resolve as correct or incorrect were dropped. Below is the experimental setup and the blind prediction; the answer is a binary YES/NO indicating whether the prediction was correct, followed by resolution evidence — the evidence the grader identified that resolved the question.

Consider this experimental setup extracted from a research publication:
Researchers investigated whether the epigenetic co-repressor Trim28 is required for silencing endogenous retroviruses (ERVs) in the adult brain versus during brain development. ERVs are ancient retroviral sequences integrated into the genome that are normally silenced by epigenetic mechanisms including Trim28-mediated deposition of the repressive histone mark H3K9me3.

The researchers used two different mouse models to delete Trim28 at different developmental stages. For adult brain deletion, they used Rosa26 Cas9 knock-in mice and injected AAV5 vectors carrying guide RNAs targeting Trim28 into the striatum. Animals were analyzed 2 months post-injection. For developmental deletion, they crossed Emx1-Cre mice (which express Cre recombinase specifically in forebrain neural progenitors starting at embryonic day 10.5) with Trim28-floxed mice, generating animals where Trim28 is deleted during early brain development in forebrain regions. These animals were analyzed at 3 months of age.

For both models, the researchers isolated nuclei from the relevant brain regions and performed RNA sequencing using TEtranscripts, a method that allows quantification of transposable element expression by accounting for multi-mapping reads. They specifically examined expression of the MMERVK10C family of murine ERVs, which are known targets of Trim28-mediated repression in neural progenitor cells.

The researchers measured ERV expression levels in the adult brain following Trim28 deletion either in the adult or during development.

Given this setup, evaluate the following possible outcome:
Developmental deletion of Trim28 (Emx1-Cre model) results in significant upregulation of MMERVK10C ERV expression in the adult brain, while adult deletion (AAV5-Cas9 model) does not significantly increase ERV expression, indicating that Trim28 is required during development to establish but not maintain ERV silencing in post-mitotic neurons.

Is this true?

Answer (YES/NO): YES